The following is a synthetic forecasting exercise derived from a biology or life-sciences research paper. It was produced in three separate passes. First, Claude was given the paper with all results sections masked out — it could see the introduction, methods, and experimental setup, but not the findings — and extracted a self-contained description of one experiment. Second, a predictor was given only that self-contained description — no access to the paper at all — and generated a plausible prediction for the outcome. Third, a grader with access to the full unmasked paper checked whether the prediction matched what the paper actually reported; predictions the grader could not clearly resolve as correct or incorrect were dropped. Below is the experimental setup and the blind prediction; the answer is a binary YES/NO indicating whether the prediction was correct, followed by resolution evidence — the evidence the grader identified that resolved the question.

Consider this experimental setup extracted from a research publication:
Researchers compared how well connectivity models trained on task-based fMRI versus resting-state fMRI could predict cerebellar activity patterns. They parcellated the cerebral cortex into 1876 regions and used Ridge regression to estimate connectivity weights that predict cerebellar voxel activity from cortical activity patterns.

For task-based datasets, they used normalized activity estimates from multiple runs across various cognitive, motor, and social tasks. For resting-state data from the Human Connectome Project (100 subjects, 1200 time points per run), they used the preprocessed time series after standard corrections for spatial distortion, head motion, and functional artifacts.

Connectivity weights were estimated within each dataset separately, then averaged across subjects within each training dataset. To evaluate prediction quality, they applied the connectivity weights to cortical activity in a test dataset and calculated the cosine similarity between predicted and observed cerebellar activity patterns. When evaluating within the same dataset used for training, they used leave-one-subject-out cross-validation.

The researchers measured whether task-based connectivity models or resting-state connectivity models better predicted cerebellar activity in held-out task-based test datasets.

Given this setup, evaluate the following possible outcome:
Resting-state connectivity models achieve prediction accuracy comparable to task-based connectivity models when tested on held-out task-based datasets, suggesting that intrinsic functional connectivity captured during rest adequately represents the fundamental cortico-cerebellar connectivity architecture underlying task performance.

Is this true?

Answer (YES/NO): YES